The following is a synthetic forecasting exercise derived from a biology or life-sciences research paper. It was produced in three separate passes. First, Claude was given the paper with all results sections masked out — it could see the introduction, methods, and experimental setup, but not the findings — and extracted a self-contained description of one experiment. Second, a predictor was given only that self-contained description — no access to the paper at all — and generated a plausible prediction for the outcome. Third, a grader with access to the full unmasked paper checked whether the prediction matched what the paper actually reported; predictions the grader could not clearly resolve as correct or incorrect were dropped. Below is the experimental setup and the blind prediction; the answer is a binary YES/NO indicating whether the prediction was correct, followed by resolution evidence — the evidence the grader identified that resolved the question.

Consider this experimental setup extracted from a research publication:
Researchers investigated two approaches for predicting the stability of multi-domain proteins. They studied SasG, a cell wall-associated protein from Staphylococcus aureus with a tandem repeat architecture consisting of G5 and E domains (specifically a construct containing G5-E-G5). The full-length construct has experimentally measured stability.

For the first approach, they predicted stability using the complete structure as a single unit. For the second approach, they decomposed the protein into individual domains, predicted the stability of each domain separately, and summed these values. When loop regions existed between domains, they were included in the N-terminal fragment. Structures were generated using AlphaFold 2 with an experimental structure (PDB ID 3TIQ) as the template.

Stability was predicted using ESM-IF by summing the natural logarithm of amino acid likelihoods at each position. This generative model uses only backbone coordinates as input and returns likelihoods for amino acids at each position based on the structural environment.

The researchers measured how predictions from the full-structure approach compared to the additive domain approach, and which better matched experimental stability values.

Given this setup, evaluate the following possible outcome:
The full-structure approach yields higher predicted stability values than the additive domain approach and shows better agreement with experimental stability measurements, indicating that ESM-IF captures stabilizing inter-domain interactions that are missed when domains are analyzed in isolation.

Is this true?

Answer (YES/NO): NO